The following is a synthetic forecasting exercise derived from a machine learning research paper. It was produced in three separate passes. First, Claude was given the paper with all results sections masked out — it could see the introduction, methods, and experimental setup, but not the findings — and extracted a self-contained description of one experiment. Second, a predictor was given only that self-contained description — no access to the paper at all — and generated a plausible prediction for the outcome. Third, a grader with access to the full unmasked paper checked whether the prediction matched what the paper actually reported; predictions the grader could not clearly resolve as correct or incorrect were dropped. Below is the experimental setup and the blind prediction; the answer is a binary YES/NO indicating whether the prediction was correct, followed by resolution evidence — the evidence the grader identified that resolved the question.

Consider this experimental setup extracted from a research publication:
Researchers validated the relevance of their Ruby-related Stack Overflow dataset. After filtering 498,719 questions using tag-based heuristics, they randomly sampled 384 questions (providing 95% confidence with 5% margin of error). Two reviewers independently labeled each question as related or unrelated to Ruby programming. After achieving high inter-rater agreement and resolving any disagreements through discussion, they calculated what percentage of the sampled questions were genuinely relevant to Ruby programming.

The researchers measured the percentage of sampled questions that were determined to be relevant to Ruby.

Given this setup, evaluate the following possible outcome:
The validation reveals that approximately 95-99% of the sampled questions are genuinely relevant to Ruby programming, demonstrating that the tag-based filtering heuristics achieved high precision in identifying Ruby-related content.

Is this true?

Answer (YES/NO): YES